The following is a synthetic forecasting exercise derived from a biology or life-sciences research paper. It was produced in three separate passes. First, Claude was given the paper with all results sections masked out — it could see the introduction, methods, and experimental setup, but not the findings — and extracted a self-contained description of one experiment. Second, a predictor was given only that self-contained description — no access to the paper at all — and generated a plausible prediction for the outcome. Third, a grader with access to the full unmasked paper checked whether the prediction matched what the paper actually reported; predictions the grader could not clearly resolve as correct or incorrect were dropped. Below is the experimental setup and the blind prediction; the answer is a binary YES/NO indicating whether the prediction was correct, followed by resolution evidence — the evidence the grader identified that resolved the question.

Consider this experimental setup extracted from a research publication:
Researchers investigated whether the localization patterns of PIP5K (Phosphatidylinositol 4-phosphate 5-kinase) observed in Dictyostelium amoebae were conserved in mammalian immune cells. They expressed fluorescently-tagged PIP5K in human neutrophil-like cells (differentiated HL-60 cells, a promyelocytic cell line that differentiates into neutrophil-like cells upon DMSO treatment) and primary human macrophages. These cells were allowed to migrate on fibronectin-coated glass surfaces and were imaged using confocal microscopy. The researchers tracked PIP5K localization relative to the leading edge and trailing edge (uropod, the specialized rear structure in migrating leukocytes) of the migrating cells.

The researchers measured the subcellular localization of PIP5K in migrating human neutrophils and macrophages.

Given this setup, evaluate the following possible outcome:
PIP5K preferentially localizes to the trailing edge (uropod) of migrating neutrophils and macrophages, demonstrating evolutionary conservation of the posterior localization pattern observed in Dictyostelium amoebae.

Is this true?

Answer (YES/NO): YES